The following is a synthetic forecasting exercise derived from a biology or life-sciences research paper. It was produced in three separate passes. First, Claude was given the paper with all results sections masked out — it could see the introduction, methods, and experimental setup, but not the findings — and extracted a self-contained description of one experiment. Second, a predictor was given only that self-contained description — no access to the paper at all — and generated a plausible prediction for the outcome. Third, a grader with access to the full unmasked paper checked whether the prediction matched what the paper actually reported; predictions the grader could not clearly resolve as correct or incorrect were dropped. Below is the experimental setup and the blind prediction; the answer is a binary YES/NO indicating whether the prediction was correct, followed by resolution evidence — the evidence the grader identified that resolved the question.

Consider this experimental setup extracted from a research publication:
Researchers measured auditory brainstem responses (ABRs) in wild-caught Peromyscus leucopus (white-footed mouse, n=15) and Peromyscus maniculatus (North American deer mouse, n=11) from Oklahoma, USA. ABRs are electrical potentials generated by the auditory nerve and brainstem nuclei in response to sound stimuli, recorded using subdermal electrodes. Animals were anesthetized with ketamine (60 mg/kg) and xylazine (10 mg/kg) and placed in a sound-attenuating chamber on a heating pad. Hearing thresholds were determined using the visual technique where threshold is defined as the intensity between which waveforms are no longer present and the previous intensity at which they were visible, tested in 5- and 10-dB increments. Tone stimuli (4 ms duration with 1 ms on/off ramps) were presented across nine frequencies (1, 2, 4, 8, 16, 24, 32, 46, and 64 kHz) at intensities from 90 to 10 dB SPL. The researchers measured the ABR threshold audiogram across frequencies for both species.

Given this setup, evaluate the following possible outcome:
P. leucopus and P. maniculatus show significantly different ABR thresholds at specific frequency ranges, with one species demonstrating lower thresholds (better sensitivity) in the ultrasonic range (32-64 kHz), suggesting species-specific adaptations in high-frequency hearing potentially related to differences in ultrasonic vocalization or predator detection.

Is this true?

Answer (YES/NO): NO